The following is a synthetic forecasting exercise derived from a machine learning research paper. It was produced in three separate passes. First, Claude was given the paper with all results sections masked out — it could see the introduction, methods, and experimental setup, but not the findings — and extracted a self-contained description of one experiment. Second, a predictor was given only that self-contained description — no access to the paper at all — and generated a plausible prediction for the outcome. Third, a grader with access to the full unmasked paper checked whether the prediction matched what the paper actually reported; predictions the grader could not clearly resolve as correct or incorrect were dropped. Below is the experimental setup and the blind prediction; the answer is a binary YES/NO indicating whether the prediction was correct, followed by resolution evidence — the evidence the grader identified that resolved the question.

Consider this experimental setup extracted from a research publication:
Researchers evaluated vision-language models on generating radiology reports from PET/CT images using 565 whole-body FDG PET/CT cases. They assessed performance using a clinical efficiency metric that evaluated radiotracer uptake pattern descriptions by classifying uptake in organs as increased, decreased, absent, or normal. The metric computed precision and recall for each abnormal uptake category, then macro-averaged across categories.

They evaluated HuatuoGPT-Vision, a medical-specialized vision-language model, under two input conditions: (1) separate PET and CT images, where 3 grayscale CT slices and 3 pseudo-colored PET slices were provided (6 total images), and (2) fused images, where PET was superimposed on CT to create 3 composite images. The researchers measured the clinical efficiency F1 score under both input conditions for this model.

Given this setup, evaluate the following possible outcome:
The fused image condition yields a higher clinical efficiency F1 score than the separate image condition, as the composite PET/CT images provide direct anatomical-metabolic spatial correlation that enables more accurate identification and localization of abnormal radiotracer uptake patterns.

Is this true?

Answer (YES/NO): YES